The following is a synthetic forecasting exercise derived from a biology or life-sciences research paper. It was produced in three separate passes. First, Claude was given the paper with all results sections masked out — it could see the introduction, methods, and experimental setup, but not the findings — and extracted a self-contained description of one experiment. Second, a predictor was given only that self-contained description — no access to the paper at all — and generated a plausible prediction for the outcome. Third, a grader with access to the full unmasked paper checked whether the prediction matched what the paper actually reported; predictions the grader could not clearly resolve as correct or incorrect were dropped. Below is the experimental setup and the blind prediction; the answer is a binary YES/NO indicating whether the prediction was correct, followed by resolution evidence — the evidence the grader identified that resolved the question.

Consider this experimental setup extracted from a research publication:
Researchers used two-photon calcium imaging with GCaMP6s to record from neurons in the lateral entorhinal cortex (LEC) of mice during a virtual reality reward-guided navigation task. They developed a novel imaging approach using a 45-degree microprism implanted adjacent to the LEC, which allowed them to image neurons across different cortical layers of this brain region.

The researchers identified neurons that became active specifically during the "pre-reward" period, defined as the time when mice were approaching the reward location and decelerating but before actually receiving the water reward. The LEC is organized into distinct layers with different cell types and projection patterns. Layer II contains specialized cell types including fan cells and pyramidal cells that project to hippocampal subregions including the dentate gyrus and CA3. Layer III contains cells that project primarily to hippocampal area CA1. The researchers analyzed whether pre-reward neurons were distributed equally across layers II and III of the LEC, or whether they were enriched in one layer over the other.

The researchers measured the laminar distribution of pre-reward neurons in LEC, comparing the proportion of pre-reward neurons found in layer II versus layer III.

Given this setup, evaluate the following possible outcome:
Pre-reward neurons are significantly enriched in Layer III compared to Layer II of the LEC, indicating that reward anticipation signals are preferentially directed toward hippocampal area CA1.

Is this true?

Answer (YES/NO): NO